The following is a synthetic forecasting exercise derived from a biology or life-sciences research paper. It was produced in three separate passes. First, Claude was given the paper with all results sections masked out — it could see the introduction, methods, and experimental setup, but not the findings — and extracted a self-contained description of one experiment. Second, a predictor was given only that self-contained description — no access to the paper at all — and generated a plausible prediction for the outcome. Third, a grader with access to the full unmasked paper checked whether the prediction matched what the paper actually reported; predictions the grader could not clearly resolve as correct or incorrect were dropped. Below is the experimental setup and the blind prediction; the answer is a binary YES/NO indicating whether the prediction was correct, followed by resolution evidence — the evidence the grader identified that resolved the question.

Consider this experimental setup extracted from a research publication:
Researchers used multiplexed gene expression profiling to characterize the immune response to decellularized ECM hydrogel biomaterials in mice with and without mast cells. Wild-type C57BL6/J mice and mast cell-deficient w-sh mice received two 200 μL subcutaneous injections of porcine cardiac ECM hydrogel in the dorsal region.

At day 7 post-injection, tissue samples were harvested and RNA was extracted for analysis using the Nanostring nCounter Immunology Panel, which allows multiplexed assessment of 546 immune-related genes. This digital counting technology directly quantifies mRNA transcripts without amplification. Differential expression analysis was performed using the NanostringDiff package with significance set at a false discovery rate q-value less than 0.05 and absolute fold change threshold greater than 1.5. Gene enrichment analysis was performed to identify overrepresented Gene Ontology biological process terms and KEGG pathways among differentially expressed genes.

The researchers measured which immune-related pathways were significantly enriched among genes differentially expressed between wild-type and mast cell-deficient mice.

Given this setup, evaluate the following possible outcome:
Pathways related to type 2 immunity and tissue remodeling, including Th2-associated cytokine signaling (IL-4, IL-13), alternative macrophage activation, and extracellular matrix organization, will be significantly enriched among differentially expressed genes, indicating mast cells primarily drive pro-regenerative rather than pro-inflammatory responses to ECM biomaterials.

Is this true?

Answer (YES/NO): NO